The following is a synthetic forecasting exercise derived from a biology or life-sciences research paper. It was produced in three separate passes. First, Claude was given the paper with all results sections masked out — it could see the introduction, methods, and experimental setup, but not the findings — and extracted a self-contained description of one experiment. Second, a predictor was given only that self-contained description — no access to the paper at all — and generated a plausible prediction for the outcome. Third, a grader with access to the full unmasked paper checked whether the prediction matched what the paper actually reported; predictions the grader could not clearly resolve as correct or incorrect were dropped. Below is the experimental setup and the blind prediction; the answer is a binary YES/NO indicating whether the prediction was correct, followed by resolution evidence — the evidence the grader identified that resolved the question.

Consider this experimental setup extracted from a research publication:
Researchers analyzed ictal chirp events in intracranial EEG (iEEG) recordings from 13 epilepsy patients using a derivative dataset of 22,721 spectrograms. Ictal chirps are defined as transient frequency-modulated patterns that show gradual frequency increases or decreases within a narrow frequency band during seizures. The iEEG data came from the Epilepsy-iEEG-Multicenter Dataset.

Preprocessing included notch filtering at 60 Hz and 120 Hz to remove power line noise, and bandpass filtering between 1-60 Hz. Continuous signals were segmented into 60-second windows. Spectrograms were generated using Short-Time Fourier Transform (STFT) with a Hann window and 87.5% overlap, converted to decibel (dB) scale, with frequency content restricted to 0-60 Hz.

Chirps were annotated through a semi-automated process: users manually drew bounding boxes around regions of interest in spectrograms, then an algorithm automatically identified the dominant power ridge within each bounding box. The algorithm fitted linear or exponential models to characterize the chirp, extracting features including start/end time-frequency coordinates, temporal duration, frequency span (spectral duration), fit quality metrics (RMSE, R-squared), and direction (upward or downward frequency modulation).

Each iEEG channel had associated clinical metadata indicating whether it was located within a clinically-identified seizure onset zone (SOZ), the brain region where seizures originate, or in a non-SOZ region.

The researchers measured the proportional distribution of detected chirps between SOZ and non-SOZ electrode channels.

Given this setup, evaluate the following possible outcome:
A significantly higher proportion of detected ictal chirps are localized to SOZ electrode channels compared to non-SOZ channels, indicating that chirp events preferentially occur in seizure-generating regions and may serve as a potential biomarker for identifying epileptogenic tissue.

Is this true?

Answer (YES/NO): NO